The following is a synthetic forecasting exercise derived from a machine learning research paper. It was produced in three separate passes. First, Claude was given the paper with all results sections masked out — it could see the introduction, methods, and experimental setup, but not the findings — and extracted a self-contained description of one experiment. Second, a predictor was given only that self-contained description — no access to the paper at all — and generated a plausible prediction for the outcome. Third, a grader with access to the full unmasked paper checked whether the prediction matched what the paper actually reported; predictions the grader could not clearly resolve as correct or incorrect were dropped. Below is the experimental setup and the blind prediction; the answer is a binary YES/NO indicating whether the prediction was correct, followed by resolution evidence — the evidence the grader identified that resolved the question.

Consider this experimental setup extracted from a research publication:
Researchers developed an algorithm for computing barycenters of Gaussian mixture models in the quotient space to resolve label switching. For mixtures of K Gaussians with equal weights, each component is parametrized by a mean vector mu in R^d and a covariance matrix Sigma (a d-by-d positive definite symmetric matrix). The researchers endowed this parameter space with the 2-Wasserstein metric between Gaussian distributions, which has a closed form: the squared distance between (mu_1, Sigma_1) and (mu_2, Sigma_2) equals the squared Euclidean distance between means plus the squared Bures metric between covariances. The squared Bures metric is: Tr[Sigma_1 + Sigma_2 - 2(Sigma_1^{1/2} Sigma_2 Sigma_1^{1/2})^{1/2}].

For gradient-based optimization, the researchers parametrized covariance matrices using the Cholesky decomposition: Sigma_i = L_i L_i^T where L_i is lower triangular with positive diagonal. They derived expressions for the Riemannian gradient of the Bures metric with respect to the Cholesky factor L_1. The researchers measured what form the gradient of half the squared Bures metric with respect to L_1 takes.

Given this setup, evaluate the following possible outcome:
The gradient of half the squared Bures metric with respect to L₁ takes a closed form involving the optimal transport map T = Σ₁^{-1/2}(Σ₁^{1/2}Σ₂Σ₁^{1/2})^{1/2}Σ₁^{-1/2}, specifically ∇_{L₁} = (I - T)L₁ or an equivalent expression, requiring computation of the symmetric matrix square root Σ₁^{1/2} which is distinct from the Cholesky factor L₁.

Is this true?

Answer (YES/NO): YES